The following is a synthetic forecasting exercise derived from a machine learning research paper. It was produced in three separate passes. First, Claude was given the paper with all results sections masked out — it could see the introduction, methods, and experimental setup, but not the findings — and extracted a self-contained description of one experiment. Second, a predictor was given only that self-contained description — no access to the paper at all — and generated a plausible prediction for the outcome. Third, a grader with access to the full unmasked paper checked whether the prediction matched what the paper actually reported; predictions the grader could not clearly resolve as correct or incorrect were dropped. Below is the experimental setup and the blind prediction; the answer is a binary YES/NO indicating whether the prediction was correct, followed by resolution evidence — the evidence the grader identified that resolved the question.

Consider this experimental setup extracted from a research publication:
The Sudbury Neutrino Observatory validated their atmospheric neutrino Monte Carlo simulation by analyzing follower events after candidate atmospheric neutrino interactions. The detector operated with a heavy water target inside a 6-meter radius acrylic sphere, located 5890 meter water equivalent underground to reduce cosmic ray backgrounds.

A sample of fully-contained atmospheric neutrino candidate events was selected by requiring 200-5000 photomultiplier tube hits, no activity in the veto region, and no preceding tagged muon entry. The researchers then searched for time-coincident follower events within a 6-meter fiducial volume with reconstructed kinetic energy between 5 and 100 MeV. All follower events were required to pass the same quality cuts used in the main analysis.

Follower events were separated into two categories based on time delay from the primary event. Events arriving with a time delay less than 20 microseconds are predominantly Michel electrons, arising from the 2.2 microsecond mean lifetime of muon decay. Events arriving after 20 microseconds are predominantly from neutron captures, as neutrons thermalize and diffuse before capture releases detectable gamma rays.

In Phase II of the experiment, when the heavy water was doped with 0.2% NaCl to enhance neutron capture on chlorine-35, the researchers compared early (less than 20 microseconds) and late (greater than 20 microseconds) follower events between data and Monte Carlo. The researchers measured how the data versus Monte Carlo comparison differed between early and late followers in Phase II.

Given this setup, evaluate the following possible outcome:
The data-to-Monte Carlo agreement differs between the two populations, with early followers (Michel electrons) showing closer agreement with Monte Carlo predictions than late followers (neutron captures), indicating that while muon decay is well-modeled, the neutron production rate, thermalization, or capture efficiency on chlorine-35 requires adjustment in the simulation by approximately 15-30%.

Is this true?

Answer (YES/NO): NO